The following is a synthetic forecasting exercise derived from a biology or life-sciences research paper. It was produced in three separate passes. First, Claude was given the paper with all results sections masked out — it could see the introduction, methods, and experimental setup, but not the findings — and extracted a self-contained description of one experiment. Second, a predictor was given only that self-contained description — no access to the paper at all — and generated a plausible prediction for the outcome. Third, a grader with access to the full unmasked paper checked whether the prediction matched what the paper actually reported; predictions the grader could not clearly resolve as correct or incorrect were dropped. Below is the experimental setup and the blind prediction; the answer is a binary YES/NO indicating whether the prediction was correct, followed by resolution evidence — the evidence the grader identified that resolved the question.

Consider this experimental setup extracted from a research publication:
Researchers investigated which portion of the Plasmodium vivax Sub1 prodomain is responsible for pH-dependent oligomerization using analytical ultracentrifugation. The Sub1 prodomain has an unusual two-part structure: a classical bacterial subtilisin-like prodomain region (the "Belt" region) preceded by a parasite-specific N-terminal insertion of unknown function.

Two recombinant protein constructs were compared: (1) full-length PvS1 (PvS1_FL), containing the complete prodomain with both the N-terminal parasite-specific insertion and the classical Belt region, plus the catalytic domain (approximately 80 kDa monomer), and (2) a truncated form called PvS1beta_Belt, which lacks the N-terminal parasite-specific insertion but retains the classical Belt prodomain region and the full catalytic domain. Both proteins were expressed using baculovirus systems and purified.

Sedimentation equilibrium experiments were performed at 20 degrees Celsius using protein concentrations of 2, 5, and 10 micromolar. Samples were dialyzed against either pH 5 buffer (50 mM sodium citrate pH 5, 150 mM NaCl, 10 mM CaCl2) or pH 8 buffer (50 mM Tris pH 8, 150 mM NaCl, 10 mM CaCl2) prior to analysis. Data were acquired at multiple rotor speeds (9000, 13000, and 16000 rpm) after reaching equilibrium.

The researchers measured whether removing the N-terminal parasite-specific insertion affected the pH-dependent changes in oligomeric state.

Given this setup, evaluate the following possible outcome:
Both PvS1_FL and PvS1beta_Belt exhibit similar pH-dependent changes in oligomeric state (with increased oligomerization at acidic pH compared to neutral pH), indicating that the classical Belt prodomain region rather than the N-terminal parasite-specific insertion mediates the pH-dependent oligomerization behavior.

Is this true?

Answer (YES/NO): NO